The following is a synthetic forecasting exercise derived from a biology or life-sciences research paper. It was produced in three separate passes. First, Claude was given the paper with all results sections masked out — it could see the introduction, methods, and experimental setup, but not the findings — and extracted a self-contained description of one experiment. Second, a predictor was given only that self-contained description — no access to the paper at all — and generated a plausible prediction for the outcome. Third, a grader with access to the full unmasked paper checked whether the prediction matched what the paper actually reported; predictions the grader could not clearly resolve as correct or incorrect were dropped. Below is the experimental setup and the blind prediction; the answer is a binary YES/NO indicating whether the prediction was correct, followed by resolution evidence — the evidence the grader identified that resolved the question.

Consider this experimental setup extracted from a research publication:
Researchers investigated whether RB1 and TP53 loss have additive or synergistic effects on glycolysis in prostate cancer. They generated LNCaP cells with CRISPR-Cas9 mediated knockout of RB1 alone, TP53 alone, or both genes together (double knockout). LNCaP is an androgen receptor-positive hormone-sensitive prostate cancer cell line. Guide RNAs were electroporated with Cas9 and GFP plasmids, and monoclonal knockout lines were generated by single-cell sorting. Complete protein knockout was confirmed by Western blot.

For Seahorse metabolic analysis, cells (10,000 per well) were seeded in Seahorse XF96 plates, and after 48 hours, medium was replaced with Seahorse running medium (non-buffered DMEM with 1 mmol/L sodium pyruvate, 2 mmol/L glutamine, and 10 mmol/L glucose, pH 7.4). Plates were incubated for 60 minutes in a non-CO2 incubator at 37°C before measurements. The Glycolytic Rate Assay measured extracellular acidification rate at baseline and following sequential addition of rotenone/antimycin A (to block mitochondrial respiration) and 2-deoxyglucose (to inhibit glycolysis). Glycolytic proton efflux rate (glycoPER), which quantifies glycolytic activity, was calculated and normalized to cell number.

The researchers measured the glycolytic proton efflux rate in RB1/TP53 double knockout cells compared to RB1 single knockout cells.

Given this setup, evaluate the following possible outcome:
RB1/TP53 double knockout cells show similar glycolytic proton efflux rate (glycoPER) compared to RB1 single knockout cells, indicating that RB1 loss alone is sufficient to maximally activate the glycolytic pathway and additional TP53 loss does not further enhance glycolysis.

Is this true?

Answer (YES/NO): NO